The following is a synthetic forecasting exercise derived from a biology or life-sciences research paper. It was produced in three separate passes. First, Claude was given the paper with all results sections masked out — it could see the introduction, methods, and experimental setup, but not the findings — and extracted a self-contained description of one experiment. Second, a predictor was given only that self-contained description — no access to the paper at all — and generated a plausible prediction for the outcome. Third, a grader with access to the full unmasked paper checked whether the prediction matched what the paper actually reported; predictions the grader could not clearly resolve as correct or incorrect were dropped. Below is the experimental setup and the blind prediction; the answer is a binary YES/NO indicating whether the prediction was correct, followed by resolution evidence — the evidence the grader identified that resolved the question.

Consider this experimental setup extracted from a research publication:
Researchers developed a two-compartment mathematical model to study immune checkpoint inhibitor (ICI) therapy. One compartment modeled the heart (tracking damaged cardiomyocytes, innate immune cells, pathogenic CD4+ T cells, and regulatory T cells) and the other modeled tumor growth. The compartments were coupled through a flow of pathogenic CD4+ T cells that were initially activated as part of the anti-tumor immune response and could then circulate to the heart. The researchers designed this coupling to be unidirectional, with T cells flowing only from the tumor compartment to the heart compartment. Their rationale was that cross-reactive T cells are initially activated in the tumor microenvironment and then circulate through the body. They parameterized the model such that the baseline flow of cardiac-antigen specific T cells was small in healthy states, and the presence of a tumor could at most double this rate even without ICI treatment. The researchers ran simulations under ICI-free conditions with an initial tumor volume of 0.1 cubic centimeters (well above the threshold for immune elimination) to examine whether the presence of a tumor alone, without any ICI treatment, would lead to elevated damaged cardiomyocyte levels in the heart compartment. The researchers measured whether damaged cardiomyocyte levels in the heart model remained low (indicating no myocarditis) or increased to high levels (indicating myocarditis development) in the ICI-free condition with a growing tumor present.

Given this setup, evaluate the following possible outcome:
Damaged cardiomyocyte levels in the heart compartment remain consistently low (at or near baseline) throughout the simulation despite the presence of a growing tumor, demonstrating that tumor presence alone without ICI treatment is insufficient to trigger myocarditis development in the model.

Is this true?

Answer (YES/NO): YES